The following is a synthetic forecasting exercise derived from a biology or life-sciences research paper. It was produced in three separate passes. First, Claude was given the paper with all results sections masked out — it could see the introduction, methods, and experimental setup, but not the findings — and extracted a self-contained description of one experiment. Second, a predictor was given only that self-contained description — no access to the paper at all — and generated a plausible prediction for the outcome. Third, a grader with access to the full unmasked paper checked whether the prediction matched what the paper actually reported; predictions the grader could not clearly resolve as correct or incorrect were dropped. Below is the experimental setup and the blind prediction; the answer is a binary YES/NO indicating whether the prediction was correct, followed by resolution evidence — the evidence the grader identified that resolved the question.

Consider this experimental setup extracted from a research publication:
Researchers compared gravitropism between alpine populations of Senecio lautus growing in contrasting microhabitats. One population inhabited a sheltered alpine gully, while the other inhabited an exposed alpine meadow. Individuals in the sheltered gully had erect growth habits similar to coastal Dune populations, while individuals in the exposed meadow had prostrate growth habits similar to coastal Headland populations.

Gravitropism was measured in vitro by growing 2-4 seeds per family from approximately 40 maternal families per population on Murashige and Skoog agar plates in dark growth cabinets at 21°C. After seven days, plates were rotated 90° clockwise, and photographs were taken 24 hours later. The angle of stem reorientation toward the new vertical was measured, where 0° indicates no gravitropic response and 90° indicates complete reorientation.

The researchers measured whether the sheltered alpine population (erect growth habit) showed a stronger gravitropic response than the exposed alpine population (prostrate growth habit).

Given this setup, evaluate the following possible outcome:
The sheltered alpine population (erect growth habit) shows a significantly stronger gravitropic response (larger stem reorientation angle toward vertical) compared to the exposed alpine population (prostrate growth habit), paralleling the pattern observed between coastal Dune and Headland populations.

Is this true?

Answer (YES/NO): YES